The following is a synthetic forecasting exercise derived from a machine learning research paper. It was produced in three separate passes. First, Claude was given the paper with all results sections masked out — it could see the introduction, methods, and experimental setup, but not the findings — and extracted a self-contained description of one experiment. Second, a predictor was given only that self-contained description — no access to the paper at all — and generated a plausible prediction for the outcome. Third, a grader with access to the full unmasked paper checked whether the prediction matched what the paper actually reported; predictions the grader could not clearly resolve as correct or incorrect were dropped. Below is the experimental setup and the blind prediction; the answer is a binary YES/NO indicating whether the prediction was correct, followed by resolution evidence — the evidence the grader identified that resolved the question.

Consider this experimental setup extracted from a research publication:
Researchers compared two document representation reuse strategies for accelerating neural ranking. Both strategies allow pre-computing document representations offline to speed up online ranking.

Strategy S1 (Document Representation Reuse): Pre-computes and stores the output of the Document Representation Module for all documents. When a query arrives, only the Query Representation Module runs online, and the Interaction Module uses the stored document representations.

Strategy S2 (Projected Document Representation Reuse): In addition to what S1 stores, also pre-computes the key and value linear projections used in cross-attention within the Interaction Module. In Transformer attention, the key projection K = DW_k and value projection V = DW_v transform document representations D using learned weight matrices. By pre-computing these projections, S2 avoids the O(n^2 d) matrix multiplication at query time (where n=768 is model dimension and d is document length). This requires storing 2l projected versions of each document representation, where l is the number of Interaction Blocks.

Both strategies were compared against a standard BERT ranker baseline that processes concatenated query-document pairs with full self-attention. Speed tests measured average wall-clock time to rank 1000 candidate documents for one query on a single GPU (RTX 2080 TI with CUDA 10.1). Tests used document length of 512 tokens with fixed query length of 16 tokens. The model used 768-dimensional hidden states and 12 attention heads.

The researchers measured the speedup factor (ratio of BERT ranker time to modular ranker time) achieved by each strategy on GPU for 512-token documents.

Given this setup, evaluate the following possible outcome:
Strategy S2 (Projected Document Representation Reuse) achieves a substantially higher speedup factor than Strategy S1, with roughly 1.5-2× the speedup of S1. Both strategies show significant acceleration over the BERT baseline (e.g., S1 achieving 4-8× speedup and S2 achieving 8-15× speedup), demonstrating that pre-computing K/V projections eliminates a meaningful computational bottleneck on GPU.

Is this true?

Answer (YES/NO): NO